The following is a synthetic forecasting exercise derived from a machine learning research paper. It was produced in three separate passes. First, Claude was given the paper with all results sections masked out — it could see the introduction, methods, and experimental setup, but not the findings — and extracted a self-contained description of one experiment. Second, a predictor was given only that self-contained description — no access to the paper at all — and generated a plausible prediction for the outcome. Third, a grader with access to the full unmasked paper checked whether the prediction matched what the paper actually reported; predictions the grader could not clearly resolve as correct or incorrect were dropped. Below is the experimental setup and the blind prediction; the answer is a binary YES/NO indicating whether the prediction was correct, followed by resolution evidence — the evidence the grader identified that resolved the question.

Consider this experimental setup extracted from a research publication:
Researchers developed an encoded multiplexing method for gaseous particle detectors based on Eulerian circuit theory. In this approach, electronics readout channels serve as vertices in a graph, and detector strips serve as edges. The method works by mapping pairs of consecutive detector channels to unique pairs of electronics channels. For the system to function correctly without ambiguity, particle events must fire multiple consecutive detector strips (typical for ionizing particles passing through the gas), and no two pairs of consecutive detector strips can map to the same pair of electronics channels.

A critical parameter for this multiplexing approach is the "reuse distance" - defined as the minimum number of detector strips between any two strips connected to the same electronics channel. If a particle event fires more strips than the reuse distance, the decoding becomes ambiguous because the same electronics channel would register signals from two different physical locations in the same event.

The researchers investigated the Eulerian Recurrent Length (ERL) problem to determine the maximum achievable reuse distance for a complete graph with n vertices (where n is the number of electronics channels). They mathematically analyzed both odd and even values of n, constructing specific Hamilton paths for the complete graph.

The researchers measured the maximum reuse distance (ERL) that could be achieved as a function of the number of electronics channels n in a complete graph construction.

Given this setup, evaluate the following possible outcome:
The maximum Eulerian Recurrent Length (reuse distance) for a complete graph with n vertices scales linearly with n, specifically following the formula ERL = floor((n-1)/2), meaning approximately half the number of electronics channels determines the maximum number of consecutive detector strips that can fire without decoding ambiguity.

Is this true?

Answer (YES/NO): NO